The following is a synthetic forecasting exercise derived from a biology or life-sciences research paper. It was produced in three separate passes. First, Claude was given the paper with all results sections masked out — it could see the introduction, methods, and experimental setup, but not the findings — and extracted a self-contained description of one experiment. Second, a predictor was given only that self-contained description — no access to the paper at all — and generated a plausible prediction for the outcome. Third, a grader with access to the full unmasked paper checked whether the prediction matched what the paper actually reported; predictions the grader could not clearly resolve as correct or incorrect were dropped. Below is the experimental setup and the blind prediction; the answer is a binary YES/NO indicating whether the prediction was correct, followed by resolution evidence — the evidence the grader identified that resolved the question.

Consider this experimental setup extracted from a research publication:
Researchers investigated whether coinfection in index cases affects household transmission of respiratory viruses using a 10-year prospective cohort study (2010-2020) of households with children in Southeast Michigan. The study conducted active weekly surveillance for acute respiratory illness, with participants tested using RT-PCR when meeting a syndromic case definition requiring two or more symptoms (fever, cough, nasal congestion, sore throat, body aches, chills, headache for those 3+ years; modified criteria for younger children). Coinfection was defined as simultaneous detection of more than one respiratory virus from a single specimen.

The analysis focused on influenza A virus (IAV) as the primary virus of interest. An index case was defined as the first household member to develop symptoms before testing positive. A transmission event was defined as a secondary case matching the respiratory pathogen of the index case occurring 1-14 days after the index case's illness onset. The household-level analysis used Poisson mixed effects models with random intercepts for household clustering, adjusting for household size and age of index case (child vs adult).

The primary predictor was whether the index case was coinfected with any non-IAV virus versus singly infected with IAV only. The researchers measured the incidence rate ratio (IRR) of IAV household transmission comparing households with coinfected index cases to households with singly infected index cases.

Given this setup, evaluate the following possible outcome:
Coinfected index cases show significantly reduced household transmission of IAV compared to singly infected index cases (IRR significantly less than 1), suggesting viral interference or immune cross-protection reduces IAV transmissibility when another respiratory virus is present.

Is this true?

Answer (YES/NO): YES